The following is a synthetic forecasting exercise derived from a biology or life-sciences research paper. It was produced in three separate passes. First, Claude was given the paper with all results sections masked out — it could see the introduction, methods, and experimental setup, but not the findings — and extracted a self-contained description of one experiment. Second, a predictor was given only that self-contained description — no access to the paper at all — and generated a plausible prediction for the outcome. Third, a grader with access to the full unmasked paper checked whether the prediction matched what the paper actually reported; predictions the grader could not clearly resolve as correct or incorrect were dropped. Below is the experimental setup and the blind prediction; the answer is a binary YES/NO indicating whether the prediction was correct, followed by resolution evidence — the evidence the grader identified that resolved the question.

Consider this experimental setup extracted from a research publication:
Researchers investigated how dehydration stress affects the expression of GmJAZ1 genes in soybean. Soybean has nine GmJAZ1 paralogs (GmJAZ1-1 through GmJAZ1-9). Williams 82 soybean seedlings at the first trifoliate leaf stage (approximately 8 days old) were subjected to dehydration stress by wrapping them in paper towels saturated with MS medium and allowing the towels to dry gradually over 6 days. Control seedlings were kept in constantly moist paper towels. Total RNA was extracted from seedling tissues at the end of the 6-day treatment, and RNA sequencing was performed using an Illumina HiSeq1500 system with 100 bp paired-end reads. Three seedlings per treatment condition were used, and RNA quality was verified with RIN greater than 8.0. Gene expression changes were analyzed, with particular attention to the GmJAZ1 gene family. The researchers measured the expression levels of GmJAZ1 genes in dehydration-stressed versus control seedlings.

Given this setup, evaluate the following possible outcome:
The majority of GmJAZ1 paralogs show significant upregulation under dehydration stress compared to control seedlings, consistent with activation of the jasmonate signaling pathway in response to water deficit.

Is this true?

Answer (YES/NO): NO